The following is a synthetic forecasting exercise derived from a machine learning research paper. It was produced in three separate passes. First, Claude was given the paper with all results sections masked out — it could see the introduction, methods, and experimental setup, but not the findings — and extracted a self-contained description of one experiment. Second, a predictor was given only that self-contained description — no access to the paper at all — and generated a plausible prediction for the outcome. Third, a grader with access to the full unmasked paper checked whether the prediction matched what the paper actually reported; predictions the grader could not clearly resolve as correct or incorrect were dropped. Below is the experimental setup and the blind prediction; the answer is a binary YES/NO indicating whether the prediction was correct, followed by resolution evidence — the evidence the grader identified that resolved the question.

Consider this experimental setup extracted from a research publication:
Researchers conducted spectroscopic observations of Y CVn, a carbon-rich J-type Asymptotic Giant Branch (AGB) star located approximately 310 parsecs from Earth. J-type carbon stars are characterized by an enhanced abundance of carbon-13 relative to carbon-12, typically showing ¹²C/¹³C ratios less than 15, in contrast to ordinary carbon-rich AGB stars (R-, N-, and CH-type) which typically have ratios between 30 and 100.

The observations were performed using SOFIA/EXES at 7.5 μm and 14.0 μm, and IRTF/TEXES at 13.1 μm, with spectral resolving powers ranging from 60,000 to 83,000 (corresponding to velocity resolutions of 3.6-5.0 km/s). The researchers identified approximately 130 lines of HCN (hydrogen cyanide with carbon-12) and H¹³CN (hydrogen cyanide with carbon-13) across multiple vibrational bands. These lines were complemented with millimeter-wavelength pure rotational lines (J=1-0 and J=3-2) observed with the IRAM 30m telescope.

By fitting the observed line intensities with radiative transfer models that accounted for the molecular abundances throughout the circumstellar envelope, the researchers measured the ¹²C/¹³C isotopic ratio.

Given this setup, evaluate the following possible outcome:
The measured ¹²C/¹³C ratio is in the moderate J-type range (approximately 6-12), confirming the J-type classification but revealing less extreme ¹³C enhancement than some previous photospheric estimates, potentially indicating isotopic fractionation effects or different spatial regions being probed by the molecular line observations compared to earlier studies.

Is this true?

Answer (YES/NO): NO